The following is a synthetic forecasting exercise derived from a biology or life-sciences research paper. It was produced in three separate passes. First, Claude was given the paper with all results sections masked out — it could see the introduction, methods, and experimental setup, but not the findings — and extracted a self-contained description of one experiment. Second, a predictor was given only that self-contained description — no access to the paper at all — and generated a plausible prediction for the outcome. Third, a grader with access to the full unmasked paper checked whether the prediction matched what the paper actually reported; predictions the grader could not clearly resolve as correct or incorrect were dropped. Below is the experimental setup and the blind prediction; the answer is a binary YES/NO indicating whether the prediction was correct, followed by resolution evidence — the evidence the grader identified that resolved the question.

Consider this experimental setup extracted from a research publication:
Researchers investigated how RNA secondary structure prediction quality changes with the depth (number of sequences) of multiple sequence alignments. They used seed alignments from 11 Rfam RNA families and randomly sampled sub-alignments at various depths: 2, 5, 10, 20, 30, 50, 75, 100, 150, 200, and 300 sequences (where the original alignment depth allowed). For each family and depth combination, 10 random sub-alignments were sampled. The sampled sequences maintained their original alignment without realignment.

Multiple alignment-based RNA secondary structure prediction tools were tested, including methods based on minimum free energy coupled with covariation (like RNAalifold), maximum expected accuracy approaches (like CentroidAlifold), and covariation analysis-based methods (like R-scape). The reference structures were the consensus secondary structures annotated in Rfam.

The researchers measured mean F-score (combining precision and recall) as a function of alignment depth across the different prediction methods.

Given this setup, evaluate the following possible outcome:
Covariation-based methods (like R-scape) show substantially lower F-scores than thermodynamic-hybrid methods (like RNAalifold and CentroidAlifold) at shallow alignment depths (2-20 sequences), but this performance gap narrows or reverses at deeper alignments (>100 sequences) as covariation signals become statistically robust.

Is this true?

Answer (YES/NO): YES